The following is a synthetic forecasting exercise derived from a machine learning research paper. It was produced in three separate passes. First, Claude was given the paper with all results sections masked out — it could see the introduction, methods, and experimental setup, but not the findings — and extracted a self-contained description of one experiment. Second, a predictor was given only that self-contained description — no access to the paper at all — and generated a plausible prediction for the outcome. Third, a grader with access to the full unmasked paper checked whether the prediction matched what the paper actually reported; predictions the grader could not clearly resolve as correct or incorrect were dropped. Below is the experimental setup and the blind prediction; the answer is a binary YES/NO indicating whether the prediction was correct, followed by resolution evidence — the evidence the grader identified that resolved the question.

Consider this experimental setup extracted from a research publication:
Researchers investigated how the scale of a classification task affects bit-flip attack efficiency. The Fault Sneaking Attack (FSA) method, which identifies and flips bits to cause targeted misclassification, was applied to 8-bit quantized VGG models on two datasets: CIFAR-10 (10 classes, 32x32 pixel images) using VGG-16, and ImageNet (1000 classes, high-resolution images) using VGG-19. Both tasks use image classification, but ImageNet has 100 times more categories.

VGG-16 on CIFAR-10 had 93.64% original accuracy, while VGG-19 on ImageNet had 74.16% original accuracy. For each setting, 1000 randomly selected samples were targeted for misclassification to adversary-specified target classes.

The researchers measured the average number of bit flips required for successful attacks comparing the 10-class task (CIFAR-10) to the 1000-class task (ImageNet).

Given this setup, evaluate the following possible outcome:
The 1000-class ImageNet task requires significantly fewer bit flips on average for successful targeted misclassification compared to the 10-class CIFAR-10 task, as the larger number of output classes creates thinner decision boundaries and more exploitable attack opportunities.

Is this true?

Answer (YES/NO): NO